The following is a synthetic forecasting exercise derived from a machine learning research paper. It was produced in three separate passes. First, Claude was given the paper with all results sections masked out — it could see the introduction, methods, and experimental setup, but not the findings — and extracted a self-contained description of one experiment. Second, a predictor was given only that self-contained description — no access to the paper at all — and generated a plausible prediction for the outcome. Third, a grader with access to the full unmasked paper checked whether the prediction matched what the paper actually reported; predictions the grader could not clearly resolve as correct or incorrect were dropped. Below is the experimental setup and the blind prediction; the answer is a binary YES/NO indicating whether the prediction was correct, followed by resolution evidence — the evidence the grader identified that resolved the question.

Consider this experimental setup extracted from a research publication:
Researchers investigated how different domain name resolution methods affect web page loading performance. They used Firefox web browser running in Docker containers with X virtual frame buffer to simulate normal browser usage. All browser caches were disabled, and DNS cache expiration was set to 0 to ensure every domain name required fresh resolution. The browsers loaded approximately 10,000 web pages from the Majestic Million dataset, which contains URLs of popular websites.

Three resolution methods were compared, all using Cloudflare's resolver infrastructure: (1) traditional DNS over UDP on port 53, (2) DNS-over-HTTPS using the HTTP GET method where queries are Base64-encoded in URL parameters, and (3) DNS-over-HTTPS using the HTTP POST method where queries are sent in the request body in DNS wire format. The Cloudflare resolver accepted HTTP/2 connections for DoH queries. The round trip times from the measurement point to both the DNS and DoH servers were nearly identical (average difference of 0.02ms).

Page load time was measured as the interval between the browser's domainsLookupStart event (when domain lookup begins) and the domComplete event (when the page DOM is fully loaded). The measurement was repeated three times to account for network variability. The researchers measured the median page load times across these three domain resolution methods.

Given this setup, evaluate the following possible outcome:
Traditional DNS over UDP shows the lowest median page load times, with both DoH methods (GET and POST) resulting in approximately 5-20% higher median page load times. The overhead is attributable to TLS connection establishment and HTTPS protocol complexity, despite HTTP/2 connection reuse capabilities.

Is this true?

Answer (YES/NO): NO